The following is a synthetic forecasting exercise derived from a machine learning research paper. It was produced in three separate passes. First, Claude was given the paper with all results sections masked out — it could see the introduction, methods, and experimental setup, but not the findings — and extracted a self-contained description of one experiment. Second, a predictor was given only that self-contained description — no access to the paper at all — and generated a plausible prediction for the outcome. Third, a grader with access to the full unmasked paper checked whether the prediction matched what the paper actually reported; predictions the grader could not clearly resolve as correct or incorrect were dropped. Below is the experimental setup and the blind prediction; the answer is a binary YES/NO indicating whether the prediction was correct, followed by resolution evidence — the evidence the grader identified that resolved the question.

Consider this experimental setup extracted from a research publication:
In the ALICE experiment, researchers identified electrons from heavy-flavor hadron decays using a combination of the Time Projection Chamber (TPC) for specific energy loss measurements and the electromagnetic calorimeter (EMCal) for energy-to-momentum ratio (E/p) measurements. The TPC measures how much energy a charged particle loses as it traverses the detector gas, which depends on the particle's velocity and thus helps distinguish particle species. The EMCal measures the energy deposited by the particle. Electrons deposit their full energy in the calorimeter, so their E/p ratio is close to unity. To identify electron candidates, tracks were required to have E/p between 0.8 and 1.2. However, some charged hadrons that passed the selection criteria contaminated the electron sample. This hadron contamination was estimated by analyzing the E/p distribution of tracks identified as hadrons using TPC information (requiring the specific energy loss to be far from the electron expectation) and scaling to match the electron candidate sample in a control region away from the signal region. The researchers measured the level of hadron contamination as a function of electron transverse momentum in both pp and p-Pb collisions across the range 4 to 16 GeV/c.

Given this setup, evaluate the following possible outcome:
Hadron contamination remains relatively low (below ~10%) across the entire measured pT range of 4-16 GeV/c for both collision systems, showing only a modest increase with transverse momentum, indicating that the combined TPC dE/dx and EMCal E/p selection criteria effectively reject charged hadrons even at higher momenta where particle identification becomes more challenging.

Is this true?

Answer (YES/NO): NO